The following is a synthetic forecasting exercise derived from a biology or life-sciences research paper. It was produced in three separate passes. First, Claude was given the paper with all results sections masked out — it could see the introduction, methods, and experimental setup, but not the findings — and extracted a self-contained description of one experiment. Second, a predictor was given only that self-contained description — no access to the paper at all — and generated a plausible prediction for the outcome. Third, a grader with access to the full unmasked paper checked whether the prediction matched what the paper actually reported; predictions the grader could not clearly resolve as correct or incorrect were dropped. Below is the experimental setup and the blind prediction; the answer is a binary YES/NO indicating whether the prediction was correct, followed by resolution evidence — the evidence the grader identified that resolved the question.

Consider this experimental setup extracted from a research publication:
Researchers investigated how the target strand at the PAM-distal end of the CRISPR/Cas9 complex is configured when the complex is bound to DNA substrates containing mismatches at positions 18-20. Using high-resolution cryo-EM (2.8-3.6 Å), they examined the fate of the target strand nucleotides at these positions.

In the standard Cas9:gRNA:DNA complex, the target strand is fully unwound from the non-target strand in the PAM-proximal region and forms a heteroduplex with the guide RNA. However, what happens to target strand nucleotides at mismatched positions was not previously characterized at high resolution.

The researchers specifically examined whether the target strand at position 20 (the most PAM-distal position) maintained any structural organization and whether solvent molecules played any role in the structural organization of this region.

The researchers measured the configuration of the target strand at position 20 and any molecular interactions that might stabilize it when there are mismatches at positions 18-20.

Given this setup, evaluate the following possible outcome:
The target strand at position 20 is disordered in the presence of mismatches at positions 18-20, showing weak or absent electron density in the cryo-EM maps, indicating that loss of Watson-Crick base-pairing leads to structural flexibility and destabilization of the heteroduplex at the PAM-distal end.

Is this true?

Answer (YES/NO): NO